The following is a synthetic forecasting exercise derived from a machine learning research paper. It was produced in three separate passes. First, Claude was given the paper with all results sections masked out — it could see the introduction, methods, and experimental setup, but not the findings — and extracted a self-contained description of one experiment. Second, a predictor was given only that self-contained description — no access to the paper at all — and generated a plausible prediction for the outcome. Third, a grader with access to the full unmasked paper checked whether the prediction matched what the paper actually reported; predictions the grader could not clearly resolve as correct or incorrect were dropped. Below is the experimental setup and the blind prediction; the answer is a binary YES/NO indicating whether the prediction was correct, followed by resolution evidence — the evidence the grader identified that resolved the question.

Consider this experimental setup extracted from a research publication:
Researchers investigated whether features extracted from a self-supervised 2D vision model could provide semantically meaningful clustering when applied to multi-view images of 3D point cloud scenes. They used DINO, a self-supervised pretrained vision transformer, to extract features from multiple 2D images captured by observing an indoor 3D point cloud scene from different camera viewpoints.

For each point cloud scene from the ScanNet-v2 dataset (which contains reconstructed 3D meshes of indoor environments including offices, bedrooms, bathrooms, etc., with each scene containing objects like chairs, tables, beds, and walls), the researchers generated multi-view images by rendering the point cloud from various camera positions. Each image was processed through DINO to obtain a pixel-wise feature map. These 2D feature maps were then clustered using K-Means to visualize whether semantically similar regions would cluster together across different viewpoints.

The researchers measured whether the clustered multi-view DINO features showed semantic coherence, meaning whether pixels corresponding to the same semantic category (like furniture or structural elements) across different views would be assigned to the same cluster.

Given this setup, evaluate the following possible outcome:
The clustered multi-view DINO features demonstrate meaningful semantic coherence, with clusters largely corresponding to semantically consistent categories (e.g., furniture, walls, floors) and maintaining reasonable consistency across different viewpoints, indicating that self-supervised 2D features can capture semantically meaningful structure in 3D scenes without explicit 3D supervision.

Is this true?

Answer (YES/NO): YES